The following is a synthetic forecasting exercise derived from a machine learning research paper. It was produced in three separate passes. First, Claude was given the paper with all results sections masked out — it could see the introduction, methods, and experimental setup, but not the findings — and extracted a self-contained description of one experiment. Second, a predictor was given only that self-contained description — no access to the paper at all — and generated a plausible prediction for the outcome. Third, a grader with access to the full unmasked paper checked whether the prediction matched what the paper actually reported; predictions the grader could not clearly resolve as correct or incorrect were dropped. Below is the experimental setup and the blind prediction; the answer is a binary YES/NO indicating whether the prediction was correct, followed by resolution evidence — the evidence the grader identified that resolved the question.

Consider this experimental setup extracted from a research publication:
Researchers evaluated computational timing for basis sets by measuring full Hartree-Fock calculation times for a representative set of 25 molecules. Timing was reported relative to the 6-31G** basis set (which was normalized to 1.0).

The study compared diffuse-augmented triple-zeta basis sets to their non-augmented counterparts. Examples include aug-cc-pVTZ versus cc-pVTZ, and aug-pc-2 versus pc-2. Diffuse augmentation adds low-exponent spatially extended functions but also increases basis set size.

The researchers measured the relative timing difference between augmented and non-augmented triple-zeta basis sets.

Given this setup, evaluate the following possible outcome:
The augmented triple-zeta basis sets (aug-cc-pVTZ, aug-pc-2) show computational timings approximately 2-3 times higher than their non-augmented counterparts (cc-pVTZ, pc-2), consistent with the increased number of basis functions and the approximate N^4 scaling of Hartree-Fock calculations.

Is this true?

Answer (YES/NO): NO